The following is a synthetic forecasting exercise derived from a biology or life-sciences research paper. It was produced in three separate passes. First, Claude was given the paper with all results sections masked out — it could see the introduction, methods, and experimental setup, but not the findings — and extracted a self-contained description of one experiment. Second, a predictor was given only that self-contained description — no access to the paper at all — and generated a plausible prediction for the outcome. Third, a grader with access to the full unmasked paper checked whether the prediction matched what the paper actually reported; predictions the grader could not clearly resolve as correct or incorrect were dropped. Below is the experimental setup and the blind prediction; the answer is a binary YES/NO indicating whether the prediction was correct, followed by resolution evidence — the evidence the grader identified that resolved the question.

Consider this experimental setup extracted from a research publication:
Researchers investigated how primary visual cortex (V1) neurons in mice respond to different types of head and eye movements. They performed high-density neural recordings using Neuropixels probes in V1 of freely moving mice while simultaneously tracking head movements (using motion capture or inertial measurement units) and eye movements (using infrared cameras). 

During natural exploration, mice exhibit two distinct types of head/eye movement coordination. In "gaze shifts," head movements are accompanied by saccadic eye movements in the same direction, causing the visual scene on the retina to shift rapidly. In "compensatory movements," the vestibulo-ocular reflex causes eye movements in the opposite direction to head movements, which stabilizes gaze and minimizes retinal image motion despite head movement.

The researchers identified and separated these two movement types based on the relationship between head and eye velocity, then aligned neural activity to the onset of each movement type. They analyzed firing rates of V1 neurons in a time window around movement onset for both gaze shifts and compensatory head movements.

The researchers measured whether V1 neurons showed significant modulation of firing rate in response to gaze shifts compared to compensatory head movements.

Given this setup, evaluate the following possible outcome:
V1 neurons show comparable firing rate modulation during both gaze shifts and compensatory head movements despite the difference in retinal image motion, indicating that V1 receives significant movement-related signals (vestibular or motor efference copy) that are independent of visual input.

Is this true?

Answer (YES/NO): NO